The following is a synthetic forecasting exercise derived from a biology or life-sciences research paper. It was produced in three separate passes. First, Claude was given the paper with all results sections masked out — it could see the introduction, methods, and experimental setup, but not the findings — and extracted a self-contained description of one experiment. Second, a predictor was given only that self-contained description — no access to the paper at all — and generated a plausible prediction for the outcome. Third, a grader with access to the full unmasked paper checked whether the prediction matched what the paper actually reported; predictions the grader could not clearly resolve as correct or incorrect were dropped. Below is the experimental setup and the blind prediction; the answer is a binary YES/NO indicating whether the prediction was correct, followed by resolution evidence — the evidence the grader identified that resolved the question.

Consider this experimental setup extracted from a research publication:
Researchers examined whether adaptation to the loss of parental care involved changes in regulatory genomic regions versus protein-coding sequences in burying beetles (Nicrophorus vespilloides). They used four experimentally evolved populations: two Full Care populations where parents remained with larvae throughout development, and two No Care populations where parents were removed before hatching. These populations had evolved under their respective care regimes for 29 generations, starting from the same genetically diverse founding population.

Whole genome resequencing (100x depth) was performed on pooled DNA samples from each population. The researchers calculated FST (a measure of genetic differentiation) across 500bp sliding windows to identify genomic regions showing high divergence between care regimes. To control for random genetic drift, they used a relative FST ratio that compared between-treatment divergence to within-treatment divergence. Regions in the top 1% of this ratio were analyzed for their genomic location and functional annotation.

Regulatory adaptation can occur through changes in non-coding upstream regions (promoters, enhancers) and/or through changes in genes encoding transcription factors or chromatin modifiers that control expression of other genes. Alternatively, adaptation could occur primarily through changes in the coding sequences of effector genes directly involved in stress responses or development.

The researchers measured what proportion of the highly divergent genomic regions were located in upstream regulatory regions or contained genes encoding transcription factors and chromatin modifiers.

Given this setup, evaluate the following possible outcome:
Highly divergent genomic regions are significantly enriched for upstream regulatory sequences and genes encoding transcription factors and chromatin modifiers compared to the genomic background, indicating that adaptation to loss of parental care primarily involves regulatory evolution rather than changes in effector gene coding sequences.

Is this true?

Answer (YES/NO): NO